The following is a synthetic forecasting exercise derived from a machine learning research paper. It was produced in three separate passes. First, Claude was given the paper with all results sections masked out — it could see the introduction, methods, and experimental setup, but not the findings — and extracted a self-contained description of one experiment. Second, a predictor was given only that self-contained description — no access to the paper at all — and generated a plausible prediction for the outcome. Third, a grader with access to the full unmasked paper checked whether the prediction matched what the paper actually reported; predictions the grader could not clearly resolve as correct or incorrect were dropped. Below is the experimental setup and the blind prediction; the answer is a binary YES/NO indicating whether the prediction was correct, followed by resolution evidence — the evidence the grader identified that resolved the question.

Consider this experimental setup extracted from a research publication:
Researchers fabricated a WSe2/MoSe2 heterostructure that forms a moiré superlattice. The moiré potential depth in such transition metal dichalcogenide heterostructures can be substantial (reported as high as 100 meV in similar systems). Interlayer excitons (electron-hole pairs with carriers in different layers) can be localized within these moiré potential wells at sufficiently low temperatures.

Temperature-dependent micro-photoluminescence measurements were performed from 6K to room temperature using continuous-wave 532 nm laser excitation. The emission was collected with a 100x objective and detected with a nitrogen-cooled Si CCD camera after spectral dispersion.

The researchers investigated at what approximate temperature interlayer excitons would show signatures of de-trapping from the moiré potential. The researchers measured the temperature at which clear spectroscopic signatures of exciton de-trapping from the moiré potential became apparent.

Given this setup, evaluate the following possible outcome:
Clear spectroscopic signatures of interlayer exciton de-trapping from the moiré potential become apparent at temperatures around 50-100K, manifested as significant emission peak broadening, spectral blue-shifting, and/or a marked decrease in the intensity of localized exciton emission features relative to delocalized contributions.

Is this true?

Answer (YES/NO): NO